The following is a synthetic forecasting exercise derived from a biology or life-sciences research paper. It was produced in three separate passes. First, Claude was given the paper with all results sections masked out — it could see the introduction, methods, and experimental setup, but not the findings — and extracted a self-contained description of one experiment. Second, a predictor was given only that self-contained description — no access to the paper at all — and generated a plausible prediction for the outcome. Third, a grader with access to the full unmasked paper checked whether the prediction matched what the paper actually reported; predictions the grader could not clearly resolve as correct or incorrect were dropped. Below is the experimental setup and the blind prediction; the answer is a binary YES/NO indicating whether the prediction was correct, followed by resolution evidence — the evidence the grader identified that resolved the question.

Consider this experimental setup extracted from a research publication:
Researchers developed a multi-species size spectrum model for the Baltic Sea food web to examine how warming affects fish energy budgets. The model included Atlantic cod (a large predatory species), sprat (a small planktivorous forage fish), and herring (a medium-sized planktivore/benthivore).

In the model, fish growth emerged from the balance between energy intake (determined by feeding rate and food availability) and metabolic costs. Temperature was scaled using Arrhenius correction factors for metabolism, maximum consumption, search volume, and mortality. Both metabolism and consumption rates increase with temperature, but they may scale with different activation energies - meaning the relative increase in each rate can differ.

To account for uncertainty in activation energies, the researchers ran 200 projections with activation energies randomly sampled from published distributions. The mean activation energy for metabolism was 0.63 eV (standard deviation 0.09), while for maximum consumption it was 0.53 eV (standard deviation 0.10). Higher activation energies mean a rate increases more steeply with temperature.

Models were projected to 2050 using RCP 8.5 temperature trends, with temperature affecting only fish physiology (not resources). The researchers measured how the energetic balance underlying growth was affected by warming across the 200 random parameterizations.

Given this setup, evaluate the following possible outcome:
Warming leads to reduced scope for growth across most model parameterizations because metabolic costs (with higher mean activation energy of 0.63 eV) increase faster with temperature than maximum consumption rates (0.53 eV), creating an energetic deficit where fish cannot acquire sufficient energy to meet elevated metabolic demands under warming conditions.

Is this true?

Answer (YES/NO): NO